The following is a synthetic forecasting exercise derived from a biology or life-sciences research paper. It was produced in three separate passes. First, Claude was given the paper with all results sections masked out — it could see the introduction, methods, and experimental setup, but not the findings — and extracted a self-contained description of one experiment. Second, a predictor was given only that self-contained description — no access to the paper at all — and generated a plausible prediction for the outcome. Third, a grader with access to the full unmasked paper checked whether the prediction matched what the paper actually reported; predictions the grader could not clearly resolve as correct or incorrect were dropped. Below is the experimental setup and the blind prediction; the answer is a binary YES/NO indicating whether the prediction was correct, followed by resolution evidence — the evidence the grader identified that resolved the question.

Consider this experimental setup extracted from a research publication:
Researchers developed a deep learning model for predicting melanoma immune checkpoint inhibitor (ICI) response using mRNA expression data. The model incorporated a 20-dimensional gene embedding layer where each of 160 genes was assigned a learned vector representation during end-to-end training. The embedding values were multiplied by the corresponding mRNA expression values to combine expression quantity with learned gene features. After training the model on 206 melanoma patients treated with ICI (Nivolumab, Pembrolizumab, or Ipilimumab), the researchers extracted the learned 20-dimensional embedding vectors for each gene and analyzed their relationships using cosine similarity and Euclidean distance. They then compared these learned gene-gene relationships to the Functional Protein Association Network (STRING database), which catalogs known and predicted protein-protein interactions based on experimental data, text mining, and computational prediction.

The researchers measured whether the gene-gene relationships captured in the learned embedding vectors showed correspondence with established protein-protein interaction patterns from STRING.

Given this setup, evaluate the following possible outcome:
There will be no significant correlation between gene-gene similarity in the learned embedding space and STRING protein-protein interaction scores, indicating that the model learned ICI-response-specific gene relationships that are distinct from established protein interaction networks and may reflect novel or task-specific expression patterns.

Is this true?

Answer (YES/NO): NO